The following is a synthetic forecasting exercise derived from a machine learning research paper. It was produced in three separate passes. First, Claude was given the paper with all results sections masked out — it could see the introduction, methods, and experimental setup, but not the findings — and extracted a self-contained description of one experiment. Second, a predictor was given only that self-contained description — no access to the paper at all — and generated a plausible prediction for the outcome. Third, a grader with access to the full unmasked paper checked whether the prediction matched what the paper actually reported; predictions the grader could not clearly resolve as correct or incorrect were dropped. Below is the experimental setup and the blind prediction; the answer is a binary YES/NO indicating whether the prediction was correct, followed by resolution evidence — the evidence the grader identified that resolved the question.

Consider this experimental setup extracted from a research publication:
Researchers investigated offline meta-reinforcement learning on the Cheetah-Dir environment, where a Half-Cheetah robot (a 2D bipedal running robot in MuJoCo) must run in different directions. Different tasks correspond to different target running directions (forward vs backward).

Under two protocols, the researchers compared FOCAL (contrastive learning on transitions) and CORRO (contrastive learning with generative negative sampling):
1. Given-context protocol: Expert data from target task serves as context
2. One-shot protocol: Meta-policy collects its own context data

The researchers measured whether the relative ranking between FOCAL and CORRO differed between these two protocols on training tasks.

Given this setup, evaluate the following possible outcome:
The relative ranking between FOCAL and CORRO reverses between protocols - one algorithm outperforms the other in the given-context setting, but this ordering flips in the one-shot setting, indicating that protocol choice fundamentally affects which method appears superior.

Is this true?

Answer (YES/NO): YES